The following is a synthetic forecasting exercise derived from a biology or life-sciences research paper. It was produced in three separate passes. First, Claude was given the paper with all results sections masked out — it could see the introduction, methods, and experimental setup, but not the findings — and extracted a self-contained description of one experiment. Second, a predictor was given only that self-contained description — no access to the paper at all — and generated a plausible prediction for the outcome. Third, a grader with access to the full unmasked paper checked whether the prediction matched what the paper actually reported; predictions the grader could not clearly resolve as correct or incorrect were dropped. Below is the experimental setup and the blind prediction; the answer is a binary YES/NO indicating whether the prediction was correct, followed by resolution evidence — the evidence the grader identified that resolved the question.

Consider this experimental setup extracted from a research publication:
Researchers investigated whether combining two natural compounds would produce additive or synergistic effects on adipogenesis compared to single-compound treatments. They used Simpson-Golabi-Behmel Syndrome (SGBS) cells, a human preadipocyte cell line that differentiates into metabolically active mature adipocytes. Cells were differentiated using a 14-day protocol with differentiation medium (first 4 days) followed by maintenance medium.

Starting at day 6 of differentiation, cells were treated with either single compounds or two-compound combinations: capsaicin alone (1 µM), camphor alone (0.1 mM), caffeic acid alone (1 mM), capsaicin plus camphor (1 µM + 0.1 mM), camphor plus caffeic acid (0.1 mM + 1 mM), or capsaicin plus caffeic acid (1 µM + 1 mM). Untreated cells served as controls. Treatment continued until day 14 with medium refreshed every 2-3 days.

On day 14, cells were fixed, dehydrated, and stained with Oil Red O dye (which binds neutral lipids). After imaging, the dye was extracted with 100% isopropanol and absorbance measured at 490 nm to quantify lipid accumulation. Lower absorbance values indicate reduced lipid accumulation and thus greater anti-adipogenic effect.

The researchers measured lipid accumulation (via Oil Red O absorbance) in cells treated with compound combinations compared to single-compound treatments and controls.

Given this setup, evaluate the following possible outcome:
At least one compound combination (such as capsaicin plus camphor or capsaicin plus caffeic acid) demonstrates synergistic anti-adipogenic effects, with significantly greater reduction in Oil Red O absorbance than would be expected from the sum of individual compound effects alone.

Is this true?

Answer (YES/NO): NO